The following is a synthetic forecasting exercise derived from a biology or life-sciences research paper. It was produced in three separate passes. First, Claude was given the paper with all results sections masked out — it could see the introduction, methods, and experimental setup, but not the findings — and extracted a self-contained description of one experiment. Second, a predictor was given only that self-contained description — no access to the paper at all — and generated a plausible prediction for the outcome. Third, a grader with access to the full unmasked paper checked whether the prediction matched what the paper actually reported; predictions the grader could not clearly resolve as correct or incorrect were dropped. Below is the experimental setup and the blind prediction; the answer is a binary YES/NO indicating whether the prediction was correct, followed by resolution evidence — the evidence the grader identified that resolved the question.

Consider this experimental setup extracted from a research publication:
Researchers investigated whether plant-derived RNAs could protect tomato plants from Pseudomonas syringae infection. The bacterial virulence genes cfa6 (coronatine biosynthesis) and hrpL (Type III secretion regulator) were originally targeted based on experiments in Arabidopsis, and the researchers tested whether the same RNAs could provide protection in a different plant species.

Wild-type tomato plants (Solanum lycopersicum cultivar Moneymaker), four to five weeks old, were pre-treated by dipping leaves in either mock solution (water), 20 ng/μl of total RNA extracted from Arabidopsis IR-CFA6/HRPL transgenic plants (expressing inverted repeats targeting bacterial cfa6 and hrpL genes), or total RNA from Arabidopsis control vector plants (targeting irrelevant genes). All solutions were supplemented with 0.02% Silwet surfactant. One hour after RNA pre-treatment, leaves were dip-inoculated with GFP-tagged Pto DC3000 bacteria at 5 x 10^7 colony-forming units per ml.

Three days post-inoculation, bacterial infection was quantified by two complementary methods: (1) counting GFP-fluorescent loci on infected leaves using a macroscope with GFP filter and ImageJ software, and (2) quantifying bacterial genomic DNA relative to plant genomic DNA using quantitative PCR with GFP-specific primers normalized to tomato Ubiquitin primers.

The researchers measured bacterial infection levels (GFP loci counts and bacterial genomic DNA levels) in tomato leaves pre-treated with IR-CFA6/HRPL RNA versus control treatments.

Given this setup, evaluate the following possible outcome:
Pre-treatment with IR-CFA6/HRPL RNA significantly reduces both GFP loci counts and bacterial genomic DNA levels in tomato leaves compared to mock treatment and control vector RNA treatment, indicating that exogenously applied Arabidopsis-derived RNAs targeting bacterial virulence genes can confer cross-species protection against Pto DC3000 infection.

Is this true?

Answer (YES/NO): NO